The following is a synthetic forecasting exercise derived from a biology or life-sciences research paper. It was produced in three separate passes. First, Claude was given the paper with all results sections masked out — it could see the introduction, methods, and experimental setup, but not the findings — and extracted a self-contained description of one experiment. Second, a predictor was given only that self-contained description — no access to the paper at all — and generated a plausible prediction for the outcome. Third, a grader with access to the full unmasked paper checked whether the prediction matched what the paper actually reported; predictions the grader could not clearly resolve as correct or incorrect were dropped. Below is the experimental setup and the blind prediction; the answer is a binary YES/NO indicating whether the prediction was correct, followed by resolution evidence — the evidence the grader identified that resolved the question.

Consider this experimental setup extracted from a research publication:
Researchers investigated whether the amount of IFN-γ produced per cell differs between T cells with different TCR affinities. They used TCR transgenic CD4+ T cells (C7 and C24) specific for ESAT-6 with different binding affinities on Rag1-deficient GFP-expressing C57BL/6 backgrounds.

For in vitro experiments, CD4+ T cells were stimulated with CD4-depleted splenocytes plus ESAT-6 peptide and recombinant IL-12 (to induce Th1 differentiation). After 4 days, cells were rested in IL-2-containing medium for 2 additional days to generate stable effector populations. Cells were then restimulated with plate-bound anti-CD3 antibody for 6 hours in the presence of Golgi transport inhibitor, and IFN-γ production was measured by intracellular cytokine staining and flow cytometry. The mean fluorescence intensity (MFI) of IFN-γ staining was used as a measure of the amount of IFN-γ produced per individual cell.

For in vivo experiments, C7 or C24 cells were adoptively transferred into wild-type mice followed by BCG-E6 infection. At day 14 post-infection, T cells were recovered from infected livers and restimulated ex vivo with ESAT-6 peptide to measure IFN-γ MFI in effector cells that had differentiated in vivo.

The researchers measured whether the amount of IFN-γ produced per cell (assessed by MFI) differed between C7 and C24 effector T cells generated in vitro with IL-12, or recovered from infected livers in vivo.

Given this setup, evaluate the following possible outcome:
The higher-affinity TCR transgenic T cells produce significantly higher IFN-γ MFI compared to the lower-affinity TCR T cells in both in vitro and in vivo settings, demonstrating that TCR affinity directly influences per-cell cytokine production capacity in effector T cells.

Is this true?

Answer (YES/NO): NO